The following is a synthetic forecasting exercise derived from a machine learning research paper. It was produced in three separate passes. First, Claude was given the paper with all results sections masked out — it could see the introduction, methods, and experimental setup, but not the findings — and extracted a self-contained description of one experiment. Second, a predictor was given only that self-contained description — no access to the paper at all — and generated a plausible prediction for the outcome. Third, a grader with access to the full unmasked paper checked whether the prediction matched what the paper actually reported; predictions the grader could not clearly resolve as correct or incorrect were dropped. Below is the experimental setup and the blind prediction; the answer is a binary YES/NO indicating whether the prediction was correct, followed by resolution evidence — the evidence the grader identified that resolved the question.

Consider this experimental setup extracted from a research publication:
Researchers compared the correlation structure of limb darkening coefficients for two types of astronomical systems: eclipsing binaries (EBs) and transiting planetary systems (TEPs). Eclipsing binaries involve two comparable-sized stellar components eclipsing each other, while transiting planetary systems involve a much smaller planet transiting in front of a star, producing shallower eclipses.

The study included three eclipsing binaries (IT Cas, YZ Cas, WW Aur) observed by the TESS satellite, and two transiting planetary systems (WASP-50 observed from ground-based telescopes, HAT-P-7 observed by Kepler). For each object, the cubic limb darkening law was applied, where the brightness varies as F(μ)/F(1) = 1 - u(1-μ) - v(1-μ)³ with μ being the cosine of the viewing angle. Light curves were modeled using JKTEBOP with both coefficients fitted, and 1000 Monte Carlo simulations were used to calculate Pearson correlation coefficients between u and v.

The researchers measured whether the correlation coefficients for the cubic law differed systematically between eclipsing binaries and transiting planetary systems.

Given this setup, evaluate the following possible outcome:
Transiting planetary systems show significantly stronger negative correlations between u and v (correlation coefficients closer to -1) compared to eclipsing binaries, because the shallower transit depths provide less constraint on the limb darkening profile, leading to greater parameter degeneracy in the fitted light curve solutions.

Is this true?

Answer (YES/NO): NO